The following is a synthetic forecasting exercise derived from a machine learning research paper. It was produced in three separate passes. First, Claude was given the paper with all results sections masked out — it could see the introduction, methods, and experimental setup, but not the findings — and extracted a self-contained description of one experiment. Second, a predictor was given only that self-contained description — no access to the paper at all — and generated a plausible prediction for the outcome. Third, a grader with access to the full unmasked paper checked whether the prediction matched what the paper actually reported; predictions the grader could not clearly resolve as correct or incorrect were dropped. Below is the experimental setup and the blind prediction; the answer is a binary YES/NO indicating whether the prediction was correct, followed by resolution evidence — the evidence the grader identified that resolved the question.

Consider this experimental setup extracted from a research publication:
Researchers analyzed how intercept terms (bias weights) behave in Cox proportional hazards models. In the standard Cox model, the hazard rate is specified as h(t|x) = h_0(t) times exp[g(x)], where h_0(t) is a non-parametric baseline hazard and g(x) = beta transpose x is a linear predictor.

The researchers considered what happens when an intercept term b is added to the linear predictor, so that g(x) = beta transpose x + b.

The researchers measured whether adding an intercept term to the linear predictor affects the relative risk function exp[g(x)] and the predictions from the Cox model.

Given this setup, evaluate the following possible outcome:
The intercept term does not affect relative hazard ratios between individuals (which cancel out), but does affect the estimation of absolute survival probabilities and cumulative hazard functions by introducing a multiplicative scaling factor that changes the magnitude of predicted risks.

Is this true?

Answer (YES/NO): NO